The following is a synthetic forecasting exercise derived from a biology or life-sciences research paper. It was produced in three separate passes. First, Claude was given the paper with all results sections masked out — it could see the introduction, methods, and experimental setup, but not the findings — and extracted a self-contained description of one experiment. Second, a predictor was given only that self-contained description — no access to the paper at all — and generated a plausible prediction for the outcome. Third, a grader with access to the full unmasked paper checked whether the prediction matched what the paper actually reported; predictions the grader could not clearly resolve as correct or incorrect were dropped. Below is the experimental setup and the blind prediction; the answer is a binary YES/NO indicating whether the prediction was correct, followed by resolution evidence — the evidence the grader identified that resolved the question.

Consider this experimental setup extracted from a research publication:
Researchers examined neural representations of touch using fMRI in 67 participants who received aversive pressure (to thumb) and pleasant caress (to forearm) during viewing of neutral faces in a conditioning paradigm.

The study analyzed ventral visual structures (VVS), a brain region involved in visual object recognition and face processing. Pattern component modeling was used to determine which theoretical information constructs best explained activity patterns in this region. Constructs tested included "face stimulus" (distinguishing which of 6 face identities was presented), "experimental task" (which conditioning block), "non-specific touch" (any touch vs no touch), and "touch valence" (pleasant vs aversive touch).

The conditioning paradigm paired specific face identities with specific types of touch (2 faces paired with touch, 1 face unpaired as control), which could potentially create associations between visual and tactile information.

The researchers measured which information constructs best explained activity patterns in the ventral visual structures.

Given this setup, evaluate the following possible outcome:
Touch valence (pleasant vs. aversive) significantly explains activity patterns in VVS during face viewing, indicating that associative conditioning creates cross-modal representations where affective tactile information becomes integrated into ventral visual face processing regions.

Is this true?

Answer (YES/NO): NO